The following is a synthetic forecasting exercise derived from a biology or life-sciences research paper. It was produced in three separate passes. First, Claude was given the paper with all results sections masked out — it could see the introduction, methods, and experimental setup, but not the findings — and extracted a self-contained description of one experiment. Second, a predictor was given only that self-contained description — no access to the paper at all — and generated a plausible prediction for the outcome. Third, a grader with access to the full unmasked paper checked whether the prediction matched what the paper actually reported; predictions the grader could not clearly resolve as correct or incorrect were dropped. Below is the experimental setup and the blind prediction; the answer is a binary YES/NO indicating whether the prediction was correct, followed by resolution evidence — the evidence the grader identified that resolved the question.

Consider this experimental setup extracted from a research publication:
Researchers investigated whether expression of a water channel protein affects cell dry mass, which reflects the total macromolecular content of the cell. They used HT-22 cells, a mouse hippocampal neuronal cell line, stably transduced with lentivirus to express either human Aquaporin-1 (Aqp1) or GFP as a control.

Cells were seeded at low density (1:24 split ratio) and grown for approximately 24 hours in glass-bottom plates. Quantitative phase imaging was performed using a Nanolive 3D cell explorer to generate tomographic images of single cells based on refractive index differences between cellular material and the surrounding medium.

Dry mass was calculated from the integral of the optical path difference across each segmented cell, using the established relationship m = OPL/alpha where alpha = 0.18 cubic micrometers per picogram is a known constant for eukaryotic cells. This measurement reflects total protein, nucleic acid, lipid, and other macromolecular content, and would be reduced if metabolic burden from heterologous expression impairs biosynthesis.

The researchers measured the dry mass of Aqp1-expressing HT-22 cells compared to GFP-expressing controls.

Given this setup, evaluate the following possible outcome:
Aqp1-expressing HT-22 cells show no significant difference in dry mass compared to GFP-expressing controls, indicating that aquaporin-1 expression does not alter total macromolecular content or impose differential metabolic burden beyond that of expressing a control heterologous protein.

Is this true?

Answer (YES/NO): YES